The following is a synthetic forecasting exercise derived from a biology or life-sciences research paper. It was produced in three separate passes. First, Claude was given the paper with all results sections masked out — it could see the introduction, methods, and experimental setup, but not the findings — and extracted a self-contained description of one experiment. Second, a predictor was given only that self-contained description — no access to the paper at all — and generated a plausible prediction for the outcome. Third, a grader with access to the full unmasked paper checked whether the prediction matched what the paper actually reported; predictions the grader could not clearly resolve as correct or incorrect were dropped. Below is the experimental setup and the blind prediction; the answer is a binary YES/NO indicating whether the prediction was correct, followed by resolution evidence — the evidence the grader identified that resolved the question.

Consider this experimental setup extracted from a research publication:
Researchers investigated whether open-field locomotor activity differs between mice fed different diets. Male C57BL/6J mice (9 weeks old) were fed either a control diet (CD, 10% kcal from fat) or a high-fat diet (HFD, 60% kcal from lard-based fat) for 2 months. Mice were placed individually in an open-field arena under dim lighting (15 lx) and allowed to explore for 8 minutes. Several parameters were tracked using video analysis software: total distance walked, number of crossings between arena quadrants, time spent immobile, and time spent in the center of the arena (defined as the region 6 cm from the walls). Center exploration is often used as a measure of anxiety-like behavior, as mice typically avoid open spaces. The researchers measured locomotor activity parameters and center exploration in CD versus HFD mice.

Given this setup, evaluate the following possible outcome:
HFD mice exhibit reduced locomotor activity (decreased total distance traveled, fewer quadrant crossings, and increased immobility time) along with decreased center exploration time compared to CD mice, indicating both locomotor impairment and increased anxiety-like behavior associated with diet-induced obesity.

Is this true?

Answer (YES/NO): NO